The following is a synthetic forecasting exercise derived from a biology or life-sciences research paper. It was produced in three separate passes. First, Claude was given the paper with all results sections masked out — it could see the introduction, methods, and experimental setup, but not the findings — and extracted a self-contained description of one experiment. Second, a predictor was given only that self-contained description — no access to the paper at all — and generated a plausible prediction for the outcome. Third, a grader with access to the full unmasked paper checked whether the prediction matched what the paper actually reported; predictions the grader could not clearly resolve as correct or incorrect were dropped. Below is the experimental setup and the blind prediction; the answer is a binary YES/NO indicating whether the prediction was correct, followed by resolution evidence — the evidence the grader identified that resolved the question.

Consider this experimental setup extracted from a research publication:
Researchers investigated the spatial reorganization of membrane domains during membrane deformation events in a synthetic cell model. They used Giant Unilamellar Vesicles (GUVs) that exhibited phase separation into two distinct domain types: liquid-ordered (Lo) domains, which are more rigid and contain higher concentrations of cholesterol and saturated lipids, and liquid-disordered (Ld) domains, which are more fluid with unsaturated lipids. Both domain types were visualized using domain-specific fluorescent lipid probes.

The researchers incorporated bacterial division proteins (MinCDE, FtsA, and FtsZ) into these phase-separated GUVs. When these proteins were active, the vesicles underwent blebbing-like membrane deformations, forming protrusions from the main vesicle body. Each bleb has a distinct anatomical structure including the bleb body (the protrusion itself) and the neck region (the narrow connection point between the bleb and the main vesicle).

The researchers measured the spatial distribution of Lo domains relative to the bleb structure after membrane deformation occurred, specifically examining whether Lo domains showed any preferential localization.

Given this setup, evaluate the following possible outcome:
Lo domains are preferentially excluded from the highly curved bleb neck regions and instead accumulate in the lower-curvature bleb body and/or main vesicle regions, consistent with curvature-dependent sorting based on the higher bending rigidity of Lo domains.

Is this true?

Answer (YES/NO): NO